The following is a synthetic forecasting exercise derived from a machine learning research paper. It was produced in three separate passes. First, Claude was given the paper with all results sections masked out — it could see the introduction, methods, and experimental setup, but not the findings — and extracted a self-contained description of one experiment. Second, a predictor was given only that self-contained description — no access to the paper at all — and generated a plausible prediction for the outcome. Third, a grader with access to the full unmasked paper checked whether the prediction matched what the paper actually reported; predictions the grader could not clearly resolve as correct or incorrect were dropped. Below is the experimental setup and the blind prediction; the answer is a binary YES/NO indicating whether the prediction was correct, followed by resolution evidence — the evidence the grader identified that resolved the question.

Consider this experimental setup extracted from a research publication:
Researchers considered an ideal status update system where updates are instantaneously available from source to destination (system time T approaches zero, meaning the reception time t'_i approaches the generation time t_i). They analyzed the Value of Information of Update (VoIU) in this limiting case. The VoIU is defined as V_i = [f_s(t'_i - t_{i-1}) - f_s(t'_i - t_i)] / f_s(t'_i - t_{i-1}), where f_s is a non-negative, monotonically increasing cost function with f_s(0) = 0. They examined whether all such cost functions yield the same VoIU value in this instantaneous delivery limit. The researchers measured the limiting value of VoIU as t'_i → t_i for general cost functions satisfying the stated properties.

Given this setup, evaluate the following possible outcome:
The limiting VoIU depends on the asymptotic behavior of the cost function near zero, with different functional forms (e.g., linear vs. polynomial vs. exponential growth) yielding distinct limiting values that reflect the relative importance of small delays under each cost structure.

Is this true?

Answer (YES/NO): NO